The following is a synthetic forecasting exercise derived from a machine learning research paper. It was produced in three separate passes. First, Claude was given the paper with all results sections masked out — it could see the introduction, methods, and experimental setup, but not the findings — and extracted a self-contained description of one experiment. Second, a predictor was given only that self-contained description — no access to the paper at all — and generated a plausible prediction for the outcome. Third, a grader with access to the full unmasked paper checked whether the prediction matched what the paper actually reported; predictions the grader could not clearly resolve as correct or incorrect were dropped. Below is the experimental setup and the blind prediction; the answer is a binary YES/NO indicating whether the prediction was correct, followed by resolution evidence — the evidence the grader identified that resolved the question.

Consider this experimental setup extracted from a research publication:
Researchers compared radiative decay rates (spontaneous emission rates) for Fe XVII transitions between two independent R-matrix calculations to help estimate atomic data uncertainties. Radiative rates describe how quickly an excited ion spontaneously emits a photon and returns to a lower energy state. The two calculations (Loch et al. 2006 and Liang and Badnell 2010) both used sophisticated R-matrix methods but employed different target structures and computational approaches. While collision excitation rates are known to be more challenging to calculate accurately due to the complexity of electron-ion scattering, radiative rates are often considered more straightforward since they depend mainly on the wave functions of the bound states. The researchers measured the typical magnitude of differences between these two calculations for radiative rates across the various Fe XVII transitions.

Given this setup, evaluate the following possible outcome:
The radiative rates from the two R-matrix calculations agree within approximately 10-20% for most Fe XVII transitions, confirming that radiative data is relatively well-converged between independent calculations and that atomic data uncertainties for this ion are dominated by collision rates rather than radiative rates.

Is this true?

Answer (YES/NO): NO